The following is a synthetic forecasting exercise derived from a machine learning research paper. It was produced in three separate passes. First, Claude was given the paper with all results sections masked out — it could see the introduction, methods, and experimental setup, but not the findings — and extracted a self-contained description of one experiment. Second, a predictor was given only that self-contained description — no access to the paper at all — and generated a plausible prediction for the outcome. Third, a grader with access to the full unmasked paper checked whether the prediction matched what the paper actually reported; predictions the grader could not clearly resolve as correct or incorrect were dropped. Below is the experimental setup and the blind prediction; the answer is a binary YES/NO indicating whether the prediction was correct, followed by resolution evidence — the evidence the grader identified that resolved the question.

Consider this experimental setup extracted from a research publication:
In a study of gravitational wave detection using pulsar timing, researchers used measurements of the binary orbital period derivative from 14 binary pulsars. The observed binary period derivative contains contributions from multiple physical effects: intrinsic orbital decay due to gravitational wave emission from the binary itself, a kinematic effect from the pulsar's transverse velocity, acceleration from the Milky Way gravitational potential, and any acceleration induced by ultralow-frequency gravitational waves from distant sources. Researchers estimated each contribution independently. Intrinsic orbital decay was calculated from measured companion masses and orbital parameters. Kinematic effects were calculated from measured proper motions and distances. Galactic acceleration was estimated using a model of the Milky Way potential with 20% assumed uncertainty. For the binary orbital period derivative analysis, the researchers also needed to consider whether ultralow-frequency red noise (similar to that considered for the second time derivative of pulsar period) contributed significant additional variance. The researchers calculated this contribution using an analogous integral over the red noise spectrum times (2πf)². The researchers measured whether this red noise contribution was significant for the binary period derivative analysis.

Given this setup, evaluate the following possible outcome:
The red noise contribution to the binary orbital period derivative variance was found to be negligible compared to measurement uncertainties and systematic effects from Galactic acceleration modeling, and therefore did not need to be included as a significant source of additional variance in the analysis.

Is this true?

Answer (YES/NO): YES